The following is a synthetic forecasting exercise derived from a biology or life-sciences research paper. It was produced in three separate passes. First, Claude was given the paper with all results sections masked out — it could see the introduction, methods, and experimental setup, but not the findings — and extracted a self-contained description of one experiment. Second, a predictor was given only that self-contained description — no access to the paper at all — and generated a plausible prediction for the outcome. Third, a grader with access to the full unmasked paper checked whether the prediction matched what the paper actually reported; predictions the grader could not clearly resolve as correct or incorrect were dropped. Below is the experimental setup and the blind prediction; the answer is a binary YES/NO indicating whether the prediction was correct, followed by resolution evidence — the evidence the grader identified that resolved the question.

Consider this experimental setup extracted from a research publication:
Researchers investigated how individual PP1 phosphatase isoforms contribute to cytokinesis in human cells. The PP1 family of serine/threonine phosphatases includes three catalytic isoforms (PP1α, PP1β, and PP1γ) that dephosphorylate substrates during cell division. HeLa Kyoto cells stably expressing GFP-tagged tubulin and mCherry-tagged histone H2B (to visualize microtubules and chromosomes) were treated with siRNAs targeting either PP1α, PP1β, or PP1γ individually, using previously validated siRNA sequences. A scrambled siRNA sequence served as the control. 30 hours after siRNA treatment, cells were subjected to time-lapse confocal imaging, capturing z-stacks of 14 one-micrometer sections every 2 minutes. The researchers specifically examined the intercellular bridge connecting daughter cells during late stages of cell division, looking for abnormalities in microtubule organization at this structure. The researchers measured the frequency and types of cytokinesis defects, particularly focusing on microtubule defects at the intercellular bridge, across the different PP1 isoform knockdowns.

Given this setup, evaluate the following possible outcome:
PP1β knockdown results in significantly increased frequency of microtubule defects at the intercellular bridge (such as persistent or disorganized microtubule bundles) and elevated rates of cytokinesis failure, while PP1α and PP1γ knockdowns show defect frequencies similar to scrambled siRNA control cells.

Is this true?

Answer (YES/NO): NO